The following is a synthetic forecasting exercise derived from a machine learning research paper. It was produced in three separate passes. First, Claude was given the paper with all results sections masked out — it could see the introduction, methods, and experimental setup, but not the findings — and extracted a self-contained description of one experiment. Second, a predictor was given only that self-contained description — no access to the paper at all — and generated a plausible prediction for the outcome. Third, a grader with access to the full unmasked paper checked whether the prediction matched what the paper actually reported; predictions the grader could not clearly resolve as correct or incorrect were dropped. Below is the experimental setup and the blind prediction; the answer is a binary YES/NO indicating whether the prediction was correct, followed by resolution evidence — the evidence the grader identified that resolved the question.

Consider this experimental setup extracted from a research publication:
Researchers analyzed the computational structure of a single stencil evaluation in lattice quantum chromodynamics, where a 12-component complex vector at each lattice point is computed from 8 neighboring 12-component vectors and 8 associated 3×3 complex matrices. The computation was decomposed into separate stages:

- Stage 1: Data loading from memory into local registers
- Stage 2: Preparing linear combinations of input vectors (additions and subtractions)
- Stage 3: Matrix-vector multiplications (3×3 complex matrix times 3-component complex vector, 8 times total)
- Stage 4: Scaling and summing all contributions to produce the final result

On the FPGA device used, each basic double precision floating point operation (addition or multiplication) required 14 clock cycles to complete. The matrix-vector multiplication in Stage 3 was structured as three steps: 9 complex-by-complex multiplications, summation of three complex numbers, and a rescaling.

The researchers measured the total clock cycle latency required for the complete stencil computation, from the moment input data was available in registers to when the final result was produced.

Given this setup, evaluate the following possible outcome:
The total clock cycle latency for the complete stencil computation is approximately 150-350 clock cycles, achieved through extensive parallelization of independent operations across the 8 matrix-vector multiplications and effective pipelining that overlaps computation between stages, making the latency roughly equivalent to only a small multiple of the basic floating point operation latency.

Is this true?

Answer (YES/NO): NO